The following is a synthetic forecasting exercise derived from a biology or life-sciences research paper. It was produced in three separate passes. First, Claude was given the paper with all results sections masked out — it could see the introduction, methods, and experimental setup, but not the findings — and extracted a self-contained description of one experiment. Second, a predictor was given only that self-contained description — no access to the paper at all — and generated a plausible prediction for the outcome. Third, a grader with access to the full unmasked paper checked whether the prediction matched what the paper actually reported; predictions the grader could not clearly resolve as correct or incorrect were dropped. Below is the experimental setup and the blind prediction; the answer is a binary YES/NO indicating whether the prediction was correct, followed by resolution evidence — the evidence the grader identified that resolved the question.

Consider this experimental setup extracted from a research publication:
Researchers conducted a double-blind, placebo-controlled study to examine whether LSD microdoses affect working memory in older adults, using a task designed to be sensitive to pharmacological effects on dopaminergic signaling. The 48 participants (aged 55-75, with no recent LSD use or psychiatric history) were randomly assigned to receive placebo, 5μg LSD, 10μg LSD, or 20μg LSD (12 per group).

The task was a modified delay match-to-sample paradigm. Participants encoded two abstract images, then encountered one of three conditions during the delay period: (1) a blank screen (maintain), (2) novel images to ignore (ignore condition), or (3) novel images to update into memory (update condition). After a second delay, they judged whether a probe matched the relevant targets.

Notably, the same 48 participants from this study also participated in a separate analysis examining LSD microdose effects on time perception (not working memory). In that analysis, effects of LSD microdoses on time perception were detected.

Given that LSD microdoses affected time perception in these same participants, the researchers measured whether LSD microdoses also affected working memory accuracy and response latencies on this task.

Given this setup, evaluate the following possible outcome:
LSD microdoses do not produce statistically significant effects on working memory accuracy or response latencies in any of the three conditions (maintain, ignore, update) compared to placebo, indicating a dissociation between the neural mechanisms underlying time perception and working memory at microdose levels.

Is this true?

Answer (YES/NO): YES